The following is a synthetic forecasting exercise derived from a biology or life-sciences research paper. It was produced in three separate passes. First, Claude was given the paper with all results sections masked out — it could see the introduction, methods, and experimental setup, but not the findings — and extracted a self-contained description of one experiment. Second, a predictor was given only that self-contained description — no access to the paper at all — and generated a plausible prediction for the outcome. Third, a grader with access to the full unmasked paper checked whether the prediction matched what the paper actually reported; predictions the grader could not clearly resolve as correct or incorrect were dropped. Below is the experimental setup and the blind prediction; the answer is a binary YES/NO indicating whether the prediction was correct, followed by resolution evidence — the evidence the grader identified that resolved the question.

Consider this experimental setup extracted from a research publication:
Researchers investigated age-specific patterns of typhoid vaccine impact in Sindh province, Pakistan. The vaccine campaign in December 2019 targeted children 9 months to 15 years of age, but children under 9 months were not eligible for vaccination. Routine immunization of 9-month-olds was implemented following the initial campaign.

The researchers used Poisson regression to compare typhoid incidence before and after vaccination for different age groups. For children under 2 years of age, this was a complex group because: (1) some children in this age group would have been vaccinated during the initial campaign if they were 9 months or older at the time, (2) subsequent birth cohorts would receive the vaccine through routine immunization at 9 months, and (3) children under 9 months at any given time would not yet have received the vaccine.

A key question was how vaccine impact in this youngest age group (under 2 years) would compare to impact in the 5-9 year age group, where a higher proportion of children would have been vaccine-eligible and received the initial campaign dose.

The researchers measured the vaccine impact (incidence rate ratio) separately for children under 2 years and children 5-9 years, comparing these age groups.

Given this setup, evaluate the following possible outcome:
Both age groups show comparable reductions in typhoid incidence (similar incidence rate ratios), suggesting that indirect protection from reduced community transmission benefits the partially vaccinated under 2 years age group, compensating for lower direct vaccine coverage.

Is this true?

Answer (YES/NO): NO